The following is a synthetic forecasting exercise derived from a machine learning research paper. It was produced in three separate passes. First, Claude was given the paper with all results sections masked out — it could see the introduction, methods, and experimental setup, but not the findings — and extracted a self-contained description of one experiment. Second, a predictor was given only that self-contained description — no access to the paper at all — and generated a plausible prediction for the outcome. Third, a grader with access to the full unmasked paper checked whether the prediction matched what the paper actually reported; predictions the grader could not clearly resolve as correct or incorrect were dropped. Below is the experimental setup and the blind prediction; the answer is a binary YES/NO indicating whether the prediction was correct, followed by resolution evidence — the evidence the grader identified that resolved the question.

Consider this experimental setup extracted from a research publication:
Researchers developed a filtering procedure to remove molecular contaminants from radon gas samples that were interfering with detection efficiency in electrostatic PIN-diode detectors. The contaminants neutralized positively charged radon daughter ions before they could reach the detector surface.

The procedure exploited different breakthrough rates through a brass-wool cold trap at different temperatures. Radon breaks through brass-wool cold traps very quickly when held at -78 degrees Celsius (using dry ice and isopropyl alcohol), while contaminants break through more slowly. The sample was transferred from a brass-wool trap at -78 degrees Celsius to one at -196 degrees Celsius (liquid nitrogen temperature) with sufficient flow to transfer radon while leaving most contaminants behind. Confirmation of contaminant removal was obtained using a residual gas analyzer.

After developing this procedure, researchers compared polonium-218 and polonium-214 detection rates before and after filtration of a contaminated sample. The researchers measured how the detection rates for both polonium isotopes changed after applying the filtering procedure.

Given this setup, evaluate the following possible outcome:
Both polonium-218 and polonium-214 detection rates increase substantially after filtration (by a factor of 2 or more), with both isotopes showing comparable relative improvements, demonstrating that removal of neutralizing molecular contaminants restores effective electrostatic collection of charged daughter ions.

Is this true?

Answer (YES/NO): NO